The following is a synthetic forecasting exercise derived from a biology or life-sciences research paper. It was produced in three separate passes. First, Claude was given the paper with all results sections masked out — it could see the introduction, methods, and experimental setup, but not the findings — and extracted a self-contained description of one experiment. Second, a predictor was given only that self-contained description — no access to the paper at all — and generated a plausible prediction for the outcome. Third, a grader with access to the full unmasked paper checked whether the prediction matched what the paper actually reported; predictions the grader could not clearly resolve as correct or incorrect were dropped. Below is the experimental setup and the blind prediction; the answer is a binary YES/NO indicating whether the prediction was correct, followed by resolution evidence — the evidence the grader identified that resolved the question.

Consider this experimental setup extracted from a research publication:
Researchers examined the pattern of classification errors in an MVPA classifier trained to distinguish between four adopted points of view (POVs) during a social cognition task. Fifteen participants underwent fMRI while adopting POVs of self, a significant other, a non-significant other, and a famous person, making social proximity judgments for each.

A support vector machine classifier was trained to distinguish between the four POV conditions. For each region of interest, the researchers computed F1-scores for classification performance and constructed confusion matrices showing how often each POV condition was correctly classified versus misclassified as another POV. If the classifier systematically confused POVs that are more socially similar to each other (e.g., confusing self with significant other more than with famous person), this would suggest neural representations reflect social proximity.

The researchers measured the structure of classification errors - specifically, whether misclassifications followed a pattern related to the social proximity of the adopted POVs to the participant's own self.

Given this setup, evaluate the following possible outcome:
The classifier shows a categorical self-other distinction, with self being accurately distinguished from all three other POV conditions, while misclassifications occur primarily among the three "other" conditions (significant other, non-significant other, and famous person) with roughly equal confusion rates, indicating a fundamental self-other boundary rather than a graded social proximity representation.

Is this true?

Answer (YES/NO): NO